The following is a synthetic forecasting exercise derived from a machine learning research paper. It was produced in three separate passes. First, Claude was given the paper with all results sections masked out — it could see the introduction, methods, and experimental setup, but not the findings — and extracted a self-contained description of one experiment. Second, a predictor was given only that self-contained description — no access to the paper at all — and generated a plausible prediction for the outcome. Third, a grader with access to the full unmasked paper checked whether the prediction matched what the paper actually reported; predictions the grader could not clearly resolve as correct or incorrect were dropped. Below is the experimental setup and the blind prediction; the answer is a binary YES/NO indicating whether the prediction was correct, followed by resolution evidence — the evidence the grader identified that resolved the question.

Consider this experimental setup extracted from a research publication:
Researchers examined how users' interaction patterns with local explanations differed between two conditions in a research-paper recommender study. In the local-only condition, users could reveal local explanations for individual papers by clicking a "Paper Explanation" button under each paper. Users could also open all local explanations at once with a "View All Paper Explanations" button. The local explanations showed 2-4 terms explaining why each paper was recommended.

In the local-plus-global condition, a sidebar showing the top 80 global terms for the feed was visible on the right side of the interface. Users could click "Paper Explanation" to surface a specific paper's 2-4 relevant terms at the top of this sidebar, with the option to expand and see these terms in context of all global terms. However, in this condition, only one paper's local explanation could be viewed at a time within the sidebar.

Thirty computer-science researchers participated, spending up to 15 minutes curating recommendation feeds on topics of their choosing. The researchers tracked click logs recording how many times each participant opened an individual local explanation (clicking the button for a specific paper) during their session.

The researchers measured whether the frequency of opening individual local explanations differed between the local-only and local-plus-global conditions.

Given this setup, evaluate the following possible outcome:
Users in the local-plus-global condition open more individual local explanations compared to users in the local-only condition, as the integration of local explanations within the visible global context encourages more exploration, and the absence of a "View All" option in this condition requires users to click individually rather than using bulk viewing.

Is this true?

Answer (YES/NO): NO